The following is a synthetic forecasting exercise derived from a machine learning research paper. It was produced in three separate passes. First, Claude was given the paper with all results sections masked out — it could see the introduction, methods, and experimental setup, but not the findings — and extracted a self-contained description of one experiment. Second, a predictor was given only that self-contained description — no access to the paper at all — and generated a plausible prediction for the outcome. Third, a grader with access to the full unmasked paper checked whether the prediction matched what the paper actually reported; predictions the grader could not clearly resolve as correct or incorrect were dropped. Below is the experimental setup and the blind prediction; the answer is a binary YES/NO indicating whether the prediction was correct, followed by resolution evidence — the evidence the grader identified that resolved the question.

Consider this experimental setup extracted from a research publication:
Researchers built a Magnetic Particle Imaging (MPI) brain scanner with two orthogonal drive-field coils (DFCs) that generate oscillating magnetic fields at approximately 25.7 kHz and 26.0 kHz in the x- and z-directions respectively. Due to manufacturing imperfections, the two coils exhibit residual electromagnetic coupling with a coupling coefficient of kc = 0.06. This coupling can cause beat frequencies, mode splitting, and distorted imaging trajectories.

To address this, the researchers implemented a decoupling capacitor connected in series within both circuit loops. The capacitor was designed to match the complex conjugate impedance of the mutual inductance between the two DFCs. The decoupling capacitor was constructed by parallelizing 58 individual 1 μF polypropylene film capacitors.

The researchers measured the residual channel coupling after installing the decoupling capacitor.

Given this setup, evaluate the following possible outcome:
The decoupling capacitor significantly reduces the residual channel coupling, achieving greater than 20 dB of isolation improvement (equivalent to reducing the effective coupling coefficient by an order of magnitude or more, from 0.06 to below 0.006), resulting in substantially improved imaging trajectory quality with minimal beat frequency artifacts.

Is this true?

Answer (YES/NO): NO